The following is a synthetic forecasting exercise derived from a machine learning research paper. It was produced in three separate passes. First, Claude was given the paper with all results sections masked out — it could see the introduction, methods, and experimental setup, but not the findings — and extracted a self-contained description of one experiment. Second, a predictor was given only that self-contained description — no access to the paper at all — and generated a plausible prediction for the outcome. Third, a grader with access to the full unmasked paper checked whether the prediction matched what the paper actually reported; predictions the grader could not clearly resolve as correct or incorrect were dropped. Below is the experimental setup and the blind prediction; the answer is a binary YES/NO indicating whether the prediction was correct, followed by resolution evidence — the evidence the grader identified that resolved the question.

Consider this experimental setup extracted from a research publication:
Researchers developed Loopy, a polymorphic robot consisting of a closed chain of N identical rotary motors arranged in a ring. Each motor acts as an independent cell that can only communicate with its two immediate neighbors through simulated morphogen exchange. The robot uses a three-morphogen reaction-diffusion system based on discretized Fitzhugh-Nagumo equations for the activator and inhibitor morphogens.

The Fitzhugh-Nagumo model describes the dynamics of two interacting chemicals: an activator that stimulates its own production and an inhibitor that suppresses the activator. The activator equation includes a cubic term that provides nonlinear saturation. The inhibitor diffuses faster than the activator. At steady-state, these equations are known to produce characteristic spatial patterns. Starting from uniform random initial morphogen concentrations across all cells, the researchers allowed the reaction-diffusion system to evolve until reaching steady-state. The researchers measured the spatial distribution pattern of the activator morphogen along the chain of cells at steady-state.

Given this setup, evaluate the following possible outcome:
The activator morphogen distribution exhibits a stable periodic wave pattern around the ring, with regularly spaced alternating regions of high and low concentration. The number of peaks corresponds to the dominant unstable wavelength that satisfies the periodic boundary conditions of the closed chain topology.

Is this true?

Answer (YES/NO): NO